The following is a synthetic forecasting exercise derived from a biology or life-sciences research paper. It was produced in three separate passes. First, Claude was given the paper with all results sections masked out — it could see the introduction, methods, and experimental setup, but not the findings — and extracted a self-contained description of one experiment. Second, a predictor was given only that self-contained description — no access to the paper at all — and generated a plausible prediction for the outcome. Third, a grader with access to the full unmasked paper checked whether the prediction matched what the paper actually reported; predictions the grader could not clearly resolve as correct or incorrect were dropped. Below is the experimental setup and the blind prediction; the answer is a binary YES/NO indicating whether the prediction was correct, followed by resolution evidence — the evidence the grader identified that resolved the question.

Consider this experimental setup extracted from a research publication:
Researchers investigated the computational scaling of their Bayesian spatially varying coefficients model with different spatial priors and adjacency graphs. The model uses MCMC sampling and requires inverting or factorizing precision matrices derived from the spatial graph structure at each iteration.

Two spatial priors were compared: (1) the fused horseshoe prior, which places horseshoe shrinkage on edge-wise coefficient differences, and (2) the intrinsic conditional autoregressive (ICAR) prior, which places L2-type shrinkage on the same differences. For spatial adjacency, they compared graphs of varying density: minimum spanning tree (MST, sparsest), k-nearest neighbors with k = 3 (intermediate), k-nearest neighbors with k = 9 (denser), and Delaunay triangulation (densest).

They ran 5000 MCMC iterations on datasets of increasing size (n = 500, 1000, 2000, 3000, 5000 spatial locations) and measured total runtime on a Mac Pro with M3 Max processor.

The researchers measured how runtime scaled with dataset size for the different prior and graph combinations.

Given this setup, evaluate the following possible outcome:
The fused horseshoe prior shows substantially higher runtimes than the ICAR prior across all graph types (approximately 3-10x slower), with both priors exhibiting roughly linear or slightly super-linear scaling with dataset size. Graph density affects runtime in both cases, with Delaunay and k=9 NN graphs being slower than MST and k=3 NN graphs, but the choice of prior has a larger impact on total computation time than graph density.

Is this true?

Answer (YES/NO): NO